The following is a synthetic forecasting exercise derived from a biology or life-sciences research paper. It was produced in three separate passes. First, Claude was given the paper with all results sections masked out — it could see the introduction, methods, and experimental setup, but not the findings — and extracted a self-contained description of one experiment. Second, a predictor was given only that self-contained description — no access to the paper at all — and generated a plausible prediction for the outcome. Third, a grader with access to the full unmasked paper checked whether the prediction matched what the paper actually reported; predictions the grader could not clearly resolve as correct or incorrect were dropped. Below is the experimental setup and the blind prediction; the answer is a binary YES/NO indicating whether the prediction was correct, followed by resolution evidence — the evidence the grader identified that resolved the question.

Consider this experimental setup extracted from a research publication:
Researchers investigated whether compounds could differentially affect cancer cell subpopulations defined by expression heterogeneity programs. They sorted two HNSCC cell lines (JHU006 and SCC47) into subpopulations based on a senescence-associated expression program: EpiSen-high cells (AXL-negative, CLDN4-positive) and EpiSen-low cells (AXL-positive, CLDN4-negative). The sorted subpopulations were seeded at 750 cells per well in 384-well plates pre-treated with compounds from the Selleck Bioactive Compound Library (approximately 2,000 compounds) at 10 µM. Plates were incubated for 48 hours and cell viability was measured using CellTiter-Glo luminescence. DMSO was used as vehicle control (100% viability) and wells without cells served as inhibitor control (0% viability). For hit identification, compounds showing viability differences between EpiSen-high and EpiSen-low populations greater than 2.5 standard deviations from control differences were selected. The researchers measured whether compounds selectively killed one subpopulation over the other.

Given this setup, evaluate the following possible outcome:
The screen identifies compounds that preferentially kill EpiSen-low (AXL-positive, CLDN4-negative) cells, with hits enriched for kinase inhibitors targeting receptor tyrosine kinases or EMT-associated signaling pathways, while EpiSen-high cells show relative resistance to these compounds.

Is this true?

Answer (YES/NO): NO